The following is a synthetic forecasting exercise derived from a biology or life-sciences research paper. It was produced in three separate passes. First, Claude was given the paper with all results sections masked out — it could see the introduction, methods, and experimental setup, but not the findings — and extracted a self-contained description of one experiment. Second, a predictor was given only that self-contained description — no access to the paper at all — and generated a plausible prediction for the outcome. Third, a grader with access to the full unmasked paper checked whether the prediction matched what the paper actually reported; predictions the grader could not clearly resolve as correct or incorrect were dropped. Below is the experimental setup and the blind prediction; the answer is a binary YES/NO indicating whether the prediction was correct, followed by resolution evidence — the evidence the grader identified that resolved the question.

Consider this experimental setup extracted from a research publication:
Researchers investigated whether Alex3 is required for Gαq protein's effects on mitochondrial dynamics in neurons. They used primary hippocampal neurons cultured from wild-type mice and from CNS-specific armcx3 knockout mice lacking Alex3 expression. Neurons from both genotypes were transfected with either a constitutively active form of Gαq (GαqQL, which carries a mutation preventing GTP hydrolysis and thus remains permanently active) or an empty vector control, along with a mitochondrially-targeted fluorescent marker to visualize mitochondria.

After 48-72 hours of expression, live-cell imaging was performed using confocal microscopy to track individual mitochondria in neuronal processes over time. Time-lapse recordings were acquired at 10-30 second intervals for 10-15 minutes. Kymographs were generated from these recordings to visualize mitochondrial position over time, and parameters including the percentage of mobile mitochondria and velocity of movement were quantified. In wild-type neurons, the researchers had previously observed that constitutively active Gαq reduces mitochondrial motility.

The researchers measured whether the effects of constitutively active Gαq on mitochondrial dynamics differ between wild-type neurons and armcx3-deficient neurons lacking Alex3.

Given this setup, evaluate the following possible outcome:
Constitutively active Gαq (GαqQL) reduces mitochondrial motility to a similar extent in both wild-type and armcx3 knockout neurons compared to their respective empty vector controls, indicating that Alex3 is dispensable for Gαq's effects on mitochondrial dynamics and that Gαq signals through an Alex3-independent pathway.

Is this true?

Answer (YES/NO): NO